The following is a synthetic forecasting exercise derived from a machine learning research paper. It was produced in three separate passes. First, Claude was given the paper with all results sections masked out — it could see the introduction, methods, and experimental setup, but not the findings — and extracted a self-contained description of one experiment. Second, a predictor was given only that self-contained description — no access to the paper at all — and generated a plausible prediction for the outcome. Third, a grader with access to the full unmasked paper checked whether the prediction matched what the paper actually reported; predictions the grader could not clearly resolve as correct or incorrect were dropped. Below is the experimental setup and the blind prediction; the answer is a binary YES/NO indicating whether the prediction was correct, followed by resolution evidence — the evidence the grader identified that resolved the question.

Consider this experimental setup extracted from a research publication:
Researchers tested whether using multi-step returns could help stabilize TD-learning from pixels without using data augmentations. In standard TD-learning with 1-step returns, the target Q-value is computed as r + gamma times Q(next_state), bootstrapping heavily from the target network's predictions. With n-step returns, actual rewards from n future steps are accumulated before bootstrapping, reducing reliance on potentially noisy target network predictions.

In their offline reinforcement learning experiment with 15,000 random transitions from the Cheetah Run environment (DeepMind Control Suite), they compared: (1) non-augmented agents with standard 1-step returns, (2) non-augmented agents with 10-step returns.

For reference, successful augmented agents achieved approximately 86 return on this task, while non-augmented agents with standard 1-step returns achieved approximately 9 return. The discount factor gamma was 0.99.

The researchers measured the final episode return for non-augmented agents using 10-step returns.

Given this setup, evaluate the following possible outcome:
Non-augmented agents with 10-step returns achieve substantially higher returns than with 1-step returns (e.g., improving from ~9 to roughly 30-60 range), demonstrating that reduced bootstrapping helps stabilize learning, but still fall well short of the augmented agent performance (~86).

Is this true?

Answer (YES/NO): YES